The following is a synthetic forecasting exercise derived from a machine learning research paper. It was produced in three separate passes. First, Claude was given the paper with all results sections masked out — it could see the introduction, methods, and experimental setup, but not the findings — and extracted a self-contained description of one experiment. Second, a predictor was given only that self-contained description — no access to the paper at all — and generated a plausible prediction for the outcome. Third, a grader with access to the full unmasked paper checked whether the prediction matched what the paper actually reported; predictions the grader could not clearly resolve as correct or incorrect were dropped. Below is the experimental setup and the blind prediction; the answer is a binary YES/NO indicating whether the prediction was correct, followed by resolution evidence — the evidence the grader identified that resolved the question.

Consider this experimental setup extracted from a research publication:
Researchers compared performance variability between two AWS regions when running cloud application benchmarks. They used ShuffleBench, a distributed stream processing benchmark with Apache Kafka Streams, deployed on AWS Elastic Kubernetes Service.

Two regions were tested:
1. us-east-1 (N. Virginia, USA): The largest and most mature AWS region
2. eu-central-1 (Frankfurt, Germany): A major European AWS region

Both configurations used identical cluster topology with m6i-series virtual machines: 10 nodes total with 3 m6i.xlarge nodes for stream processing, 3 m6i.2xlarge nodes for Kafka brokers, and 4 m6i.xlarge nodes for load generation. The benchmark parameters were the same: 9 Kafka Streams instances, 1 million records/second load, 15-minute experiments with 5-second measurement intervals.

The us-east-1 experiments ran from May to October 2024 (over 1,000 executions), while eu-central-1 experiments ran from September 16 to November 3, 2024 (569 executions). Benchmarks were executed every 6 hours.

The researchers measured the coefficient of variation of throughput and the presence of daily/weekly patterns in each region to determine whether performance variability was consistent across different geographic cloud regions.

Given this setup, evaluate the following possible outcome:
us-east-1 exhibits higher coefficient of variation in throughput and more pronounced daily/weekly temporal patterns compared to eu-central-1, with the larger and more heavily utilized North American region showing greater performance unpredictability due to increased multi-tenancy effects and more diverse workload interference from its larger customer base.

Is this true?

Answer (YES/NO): NO